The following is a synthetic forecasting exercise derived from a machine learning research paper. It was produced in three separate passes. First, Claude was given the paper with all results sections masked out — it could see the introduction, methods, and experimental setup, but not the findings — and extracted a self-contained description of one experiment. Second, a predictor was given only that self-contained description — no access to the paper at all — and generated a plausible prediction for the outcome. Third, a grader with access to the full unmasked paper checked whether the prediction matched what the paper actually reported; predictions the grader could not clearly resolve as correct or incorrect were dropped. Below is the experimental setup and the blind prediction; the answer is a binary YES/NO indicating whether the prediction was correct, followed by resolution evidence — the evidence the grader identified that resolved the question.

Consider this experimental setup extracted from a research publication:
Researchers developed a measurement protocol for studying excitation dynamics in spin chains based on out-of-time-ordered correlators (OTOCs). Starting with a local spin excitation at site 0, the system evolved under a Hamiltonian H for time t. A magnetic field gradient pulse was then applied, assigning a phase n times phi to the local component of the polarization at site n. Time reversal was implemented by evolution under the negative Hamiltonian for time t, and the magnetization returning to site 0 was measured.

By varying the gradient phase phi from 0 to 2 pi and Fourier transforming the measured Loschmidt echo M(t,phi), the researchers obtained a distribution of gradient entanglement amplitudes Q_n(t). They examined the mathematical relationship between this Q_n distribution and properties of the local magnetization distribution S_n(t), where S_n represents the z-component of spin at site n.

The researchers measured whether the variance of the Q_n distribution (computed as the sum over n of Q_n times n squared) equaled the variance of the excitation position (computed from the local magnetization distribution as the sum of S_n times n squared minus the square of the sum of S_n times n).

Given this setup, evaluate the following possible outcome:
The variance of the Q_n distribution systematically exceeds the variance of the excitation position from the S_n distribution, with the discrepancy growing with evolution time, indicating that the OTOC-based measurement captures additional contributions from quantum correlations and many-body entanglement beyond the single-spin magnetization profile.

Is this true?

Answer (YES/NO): NO